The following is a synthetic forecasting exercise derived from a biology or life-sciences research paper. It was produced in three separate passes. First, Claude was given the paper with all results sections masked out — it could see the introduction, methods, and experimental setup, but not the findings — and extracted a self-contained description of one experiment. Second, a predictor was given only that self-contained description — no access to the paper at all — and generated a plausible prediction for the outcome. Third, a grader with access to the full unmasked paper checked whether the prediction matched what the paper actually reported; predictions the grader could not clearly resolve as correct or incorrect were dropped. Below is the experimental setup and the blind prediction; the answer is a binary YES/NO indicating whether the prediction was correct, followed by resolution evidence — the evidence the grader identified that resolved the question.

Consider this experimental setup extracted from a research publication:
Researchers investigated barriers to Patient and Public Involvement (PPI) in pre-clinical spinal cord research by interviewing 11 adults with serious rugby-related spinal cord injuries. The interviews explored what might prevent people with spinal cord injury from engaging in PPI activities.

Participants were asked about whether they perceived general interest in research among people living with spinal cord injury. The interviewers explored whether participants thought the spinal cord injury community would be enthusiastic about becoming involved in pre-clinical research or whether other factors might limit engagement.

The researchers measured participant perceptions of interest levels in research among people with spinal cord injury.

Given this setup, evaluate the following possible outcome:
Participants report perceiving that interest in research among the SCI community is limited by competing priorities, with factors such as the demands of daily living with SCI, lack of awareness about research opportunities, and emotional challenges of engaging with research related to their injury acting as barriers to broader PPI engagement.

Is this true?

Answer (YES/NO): YES